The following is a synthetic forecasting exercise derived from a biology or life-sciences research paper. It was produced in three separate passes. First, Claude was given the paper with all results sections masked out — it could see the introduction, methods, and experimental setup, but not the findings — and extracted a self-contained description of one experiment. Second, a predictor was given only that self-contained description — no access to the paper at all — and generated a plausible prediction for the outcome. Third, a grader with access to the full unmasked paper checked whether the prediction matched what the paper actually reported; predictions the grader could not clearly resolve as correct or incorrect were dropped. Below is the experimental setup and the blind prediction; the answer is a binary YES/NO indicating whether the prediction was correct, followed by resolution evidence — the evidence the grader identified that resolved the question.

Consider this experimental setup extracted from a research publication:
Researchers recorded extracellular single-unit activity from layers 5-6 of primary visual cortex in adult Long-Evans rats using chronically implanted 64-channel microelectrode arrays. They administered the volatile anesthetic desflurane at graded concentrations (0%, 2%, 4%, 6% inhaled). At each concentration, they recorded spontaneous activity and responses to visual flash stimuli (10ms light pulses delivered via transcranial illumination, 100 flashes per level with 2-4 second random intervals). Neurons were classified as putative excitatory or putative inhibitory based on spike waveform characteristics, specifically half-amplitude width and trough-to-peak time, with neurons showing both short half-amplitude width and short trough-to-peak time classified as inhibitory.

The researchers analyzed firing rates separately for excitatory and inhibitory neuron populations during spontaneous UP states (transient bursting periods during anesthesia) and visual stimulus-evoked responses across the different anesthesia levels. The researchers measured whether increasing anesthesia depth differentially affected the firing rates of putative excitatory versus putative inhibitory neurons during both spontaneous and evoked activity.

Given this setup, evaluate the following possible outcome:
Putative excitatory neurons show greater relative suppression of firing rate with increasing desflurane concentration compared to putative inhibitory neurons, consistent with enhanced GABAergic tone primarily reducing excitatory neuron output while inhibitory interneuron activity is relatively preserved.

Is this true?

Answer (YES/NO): NO